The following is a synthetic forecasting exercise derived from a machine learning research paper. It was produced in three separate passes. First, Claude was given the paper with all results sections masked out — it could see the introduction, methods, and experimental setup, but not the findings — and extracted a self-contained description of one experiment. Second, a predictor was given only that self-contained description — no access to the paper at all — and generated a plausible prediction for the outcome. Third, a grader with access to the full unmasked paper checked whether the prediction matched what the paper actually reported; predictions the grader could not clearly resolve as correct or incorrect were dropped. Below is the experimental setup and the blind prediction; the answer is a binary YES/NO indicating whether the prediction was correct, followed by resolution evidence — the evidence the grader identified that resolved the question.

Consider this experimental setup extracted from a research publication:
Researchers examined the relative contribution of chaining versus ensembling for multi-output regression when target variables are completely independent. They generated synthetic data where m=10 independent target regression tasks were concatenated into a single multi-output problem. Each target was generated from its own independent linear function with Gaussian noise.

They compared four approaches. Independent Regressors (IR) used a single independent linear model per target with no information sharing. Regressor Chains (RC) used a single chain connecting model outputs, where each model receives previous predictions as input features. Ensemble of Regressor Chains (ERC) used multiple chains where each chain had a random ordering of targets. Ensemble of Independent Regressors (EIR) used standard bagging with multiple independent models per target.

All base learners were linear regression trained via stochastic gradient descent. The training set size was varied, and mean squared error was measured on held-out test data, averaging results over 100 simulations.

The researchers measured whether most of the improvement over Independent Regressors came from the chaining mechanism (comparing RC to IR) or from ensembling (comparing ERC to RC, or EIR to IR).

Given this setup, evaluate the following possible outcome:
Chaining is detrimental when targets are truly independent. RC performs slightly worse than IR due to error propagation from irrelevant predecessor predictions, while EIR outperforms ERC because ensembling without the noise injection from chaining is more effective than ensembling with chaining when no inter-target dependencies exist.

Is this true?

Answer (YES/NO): NO